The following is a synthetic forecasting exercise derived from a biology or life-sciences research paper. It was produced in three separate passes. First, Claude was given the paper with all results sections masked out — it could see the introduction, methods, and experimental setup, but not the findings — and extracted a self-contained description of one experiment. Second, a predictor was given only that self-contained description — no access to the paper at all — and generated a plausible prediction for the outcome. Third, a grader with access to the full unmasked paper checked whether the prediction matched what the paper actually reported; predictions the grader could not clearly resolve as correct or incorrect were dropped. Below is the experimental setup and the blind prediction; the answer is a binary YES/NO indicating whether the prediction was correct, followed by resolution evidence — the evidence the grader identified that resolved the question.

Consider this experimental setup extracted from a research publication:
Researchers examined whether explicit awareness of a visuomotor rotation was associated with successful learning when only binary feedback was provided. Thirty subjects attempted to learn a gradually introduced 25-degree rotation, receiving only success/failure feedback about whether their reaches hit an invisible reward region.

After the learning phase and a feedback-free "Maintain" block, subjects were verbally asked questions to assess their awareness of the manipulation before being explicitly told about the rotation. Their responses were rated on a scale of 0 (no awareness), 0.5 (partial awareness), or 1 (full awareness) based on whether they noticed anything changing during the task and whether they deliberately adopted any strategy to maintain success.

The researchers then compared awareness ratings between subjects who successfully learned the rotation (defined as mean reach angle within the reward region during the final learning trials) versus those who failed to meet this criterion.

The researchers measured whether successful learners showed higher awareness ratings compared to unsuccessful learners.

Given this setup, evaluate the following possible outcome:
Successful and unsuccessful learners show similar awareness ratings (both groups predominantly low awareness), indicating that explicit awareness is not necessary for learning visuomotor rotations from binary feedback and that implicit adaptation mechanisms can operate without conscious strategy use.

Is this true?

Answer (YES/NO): NO